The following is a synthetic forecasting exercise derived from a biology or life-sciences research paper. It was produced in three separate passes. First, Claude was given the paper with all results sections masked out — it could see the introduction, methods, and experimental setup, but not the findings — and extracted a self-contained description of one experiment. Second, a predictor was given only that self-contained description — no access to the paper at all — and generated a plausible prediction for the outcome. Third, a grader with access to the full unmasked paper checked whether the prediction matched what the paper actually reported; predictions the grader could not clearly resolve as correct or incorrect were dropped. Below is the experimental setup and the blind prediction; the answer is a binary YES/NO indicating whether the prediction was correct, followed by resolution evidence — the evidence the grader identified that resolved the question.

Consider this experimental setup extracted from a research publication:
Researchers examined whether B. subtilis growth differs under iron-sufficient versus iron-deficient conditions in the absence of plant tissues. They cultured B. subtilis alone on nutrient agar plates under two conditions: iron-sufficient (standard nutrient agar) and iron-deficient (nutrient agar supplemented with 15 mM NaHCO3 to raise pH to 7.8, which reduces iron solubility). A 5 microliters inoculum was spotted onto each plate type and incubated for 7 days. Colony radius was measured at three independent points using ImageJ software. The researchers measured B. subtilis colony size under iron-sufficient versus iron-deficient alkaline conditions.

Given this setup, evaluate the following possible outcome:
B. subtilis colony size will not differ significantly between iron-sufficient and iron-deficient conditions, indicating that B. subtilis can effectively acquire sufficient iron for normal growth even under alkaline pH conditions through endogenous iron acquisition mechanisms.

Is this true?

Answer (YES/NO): NO